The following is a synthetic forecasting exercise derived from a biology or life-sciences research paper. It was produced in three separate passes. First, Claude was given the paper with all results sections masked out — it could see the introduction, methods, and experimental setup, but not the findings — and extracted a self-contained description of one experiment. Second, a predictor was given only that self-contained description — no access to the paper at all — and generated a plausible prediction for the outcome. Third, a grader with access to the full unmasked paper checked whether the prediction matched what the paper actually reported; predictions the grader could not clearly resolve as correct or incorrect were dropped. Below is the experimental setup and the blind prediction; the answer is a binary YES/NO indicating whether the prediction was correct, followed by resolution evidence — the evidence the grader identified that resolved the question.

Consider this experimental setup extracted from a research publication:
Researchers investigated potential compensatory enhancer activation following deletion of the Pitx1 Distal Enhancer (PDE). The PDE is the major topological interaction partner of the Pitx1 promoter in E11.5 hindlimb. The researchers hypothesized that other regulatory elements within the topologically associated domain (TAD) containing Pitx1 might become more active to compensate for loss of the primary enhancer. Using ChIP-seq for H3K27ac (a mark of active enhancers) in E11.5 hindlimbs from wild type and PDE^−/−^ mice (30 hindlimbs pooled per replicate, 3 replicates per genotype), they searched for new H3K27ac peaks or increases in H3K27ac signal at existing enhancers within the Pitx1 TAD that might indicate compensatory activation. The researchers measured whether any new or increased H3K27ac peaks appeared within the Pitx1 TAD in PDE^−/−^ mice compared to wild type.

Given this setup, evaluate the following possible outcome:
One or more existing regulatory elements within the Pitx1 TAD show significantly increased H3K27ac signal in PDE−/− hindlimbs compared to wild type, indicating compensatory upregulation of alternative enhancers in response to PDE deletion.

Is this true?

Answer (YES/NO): NO